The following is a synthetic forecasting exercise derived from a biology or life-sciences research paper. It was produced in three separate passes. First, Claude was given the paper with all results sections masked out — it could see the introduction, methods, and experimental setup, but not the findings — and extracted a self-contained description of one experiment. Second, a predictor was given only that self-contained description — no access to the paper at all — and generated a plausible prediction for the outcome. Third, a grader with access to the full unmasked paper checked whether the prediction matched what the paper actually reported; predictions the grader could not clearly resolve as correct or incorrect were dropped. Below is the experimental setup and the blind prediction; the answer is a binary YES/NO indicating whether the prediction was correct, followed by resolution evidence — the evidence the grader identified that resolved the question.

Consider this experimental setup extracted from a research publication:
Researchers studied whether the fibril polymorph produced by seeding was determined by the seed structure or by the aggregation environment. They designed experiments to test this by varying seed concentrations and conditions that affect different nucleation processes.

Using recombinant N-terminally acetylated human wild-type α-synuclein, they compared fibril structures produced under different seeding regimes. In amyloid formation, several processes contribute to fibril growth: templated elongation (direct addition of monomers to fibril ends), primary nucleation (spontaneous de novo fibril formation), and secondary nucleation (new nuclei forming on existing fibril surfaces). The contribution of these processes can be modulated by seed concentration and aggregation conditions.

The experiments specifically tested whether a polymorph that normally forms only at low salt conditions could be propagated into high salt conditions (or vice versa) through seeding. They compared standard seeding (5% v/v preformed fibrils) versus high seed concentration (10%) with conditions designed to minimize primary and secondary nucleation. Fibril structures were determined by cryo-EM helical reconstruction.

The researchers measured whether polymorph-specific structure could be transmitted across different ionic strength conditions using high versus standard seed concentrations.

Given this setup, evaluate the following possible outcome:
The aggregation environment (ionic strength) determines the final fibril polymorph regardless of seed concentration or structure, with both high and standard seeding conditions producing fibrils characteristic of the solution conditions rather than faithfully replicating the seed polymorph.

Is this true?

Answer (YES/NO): NO